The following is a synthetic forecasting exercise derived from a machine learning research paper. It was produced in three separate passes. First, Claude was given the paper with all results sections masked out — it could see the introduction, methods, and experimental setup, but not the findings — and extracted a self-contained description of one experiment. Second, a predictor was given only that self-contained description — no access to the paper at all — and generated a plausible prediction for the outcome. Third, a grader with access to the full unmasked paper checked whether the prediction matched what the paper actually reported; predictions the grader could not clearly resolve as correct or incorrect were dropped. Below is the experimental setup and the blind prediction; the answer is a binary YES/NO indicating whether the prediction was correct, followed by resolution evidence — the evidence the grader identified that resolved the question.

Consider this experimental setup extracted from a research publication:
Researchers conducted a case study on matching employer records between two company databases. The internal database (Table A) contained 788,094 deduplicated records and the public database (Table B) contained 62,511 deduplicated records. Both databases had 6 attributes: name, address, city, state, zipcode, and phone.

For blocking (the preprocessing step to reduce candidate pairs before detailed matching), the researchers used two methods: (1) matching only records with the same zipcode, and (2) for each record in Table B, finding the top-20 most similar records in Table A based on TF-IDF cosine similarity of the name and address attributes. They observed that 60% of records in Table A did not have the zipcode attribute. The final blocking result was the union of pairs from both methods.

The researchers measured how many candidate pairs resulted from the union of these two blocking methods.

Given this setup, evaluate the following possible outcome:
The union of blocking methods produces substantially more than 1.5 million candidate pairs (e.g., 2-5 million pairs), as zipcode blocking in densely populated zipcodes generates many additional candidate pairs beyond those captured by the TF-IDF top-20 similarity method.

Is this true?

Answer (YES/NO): NO